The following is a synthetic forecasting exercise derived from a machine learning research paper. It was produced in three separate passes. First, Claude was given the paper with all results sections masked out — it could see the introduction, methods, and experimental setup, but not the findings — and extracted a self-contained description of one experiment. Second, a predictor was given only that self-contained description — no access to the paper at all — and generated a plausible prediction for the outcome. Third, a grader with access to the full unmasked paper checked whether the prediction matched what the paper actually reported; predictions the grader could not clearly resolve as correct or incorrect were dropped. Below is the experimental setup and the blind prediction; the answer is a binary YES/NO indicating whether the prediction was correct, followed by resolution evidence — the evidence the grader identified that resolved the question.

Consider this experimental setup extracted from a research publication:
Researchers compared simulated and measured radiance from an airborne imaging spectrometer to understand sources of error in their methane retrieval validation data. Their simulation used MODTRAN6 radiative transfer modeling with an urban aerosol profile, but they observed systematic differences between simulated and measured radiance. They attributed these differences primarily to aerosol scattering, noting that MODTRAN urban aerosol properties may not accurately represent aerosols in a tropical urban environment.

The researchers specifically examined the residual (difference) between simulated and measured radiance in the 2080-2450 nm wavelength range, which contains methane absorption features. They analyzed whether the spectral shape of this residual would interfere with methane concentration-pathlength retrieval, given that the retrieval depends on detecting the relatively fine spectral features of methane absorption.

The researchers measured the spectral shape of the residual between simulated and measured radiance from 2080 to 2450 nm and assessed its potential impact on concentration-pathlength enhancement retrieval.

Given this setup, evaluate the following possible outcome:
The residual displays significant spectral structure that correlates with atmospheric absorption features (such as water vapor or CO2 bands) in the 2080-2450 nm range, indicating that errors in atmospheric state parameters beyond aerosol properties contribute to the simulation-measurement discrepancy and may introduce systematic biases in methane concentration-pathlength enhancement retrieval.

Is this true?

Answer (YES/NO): NO